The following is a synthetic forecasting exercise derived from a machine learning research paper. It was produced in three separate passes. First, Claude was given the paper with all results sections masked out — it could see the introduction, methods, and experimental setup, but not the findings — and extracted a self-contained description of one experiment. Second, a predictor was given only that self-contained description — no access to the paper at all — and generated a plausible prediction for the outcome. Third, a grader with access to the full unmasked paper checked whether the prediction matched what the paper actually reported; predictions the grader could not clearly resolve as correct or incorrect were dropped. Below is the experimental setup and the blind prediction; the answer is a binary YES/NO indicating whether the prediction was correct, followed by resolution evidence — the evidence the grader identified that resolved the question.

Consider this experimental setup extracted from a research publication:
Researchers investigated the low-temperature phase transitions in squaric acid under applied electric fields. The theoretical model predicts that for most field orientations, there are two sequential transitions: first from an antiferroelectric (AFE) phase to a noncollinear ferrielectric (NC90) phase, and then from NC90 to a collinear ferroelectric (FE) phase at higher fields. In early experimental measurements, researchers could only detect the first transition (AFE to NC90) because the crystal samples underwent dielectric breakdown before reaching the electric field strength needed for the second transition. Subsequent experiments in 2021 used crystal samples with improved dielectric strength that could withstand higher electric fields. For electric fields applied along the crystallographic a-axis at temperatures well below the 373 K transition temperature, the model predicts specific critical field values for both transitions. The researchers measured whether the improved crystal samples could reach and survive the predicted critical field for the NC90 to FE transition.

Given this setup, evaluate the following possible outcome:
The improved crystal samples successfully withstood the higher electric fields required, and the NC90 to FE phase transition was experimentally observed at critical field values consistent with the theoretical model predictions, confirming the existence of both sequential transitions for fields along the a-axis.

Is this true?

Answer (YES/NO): NO